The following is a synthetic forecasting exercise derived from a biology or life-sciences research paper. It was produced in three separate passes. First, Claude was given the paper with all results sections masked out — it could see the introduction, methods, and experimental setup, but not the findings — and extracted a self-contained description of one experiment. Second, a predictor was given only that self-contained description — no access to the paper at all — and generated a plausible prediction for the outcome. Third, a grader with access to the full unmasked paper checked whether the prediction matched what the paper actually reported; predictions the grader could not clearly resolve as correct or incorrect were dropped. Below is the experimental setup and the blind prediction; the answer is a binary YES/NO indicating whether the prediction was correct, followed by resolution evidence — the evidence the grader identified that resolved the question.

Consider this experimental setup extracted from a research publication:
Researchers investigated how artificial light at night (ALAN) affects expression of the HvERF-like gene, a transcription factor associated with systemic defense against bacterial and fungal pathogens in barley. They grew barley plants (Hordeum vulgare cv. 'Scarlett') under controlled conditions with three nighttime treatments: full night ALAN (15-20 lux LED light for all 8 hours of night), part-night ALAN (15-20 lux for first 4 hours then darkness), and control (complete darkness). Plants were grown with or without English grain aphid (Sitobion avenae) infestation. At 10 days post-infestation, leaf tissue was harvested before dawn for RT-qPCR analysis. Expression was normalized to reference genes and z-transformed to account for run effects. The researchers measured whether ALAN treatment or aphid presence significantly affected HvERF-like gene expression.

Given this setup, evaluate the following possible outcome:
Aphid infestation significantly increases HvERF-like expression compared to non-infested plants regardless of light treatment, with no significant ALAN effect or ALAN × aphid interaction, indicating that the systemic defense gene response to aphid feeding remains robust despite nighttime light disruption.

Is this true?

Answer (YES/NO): NO